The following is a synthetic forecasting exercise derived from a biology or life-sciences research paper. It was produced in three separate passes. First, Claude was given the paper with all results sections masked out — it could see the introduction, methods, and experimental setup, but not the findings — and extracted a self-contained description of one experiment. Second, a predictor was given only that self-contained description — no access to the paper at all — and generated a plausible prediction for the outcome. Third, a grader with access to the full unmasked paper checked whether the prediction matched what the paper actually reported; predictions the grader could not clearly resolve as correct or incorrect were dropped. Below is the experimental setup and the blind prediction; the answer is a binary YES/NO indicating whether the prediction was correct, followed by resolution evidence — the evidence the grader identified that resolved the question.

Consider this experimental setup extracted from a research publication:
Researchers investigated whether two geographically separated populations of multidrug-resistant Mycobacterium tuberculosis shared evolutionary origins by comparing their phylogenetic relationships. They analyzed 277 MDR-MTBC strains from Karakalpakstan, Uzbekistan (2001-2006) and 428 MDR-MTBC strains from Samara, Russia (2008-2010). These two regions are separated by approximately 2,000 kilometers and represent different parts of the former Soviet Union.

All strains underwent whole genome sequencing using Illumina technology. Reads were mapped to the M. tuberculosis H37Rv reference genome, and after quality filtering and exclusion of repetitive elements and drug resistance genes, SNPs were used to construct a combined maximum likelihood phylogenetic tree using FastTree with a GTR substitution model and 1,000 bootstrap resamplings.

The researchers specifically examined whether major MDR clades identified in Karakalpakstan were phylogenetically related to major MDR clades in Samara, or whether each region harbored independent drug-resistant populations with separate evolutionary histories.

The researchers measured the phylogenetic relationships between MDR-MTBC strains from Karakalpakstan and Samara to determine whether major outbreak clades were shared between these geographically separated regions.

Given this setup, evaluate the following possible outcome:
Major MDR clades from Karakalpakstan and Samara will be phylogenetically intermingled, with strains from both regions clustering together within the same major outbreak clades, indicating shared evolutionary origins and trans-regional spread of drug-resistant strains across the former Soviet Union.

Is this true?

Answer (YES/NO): YES